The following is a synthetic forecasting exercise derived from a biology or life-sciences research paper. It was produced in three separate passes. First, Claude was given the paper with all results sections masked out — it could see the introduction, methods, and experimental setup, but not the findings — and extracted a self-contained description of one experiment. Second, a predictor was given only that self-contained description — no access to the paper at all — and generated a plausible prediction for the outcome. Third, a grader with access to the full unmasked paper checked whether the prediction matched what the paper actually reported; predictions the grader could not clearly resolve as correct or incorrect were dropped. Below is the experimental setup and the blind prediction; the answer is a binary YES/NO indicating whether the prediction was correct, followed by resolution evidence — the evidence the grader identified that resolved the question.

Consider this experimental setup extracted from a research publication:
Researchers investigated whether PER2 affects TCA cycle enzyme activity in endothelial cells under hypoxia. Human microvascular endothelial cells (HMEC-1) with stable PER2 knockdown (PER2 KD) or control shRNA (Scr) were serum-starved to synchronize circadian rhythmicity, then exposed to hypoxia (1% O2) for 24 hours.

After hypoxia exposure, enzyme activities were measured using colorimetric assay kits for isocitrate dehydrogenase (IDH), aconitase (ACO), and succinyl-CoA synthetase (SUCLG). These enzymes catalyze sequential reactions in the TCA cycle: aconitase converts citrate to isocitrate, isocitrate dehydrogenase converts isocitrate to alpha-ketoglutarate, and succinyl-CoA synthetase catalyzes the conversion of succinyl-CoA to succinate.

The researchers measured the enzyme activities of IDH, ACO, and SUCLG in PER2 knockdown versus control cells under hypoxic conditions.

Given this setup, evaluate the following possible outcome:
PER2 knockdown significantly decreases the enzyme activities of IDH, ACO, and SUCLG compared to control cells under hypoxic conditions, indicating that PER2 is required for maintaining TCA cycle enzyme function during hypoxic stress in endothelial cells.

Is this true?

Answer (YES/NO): YES